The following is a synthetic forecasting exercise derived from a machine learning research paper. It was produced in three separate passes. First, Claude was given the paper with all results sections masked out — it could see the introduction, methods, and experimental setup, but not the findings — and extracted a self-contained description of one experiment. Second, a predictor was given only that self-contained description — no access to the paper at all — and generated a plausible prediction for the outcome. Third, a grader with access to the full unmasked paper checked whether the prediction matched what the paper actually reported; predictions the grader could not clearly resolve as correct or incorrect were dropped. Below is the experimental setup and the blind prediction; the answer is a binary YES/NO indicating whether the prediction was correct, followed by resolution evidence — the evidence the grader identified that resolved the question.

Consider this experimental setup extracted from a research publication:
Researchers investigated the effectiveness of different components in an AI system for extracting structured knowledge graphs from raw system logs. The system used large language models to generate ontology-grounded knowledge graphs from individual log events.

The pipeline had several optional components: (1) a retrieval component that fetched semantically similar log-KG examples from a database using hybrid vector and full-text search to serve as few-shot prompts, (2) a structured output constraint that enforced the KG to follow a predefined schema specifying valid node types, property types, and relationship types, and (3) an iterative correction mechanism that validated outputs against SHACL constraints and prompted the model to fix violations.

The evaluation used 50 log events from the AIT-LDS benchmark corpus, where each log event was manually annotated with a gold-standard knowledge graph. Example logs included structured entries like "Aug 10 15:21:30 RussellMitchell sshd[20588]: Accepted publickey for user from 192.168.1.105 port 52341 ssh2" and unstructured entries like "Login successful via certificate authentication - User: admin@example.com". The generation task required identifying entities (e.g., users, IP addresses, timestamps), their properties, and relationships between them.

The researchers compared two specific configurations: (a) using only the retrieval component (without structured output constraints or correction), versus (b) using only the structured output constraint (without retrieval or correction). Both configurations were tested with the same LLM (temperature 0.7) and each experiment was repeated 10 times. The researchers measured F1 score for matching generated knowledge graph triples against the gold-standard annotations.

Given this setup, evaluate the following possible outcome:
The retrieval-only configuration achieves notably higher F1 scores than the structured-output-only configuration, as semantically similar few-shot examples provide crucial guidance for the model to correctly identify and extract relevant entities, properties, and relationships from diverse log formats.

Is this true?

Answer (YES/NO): YES